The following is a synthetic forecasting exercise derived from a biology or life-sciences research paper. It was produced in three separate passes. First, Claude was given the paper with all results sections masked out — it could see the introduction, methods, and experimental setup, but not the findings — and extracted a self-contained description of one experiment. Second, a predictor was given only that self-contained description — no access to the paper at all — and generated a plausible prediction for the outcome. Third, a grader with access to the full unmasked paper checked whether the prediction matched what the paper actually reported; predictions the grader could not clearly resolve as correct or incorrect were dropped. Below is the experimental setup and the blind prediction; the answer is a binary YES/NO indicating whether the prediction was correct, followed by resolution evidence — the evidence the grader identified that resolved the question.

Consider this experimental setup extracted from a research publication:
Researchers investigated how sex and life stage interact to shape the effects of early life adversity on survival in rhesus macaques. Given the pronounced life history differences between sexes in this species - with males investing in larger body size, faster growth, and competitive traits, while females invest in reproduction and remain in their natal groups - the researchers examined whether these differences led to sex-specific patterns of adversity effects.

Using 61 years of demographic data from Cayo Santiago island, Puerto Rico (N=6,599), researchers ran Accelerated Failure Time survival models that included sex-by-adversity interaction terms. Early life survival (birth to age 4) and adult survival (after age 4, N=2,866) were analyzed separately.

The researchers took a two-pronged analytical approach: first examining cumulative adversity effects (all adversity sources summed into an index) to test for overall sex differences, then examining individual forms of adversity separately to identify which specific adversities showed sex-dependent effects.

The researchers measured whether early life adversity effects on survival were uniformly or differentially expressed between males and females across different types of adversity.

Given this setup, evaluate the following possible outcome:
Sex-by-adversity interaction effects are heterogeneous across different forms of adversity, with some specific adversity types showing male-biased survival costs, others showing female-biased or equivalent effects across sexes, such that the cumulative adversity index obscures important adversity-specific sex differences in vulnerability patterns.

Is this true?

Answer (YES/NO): YES